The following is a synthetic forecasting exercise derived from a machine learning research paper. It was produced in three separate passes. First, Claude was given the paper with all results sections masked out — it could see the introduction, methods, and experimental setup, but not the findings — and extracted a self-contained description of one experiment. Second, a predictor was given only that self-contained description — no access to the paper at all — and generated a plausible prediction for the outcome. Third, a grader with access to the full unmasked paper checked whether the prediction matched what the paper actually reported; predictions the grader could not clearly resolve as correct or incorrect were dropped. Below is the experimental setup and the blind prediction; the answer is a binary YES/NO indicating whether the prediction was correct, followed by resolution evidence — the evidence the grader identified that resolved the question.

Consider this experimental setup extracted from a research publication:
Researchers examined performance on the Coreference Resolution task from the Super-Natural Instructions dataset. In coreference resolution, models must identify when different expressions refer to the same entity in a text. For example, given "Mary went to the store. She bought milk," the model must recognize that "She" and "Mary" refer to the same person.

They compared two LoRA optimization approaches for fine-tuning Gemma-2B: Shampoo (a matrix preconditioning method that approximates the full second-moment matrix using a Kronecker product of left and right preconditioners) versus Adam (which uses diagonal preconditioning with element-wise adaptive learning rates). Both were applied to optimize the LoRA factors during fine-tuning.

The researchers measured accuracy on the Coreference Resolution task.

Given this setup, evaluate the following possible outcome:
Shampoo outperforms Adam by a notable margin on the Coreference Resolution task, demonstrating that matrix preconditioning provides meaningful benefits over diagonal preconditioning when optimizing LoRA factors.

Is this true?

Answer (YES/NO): NO